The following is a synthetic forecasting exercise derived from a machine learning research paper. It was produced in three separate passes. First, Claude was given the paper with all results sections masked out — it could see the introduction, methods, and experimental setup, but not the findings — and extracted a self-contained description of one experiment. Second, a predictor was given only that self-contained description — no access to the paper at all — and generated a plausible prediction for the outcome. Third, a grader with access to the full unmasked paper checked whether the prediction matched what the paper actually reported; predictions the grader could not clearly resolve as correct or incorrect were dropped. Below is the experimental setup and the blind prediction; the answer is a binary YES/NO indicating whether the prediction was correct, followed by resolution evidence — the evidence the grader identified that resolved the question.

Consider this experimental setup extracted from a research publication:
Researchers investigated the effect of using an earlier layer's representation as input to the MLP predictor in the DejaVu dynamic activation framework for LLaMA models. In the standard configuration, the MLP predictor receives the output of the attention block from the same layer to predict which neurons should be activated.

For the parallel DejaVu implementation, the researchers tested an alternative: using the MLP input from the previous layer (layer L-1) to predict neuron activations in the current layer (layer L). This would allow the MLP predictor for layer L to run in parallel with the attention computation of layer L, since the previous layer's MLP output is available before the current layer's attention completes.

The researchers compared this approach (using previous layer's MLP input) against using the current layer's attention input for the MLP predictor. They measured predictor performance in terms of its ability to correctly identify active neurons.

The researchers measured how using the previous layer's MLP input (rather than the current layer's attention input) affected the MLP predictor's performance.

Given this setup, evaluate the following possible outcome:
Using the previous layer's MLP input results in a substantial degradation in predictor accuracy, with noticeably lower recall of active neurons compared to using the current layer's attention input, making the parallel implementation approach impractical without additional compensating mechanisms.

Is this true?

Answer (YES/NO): YES